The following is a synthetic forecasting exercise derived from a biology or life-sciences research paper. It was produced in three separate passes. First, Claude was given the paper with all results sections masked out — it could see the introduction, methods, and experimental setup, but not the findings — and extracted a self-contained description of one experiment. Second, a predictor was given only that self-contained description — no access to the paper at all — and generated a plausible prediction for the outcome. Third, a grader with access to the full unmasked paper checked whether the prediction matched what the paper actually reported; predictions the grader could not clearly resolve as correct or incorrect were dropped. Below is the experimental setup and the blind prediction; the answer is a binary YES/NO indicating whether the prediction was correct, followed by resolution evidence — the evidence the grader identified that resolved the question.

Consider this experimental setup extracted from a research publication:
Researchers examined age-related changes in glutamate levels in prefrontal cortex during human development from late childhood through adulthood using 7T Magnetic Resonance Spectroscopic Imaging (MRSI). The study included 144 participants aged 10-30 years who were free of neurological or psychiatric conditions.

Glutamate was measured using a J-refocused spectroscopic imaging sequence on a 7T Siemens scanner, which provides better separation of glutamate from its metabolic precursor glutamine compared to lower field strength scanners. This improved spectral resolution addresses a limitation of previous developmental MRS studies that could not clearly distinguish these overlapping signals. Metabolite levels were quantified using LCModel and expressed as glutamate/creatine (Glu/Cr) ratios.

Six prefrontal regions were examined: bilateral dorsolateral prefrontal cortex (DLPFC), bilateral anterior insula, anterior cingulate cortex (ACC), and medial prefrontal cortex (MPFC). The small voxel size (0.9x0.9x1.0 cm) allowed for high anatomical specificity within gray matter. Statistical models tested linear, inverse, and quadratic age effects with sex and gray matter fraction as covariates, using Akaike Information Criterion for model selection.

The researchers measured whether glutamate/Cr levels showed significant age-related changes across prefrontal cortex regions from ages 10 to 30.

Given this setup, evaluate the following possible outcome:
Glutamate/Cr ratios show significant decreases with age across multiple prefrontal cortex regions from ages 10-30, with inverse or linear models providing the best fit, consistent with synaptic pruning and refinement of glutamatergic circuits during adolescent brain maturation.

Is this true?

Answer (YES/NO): YES